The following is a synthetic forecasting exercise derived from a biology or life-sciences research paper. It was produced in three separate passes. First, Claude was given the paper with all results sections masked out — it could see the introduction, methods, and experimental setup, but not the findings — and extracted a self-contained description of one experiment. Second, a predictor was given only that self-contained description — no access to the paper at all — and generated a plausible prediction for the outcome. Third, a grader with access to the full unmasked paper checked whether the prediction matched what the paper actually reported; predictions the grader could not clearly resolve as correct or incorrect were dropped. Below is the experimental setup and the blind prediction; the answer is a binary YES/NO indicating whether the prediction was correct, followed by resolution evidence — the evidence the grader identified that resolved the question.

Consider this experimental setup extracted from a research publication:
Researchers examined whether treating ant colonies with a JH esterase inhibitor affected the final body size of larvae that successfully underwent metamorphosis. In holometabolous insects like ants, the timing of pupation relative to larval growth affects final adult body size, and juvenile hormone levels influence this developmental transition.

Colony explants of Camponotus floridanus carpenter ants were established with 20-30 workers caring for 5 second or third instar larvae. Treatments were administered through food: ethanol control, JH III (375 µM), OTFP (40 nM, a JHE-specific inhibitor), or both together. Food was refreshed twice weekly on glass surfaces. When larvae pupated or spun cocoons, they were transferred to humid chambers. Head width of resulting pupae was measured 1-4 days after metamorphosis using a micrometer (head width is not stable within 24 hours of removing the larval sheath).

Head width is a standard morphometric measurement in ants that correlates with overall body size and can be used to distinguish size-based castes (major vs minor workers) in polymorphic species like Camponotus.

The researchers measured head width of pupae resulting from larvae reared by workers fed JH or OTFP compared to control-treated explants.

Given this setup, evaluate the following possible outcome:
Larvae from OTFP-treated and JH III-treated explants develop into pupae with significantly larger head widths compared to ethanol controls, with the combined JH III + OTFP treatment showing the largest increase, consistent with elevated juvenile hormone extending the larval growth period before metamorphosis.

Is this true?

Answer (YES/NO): NO